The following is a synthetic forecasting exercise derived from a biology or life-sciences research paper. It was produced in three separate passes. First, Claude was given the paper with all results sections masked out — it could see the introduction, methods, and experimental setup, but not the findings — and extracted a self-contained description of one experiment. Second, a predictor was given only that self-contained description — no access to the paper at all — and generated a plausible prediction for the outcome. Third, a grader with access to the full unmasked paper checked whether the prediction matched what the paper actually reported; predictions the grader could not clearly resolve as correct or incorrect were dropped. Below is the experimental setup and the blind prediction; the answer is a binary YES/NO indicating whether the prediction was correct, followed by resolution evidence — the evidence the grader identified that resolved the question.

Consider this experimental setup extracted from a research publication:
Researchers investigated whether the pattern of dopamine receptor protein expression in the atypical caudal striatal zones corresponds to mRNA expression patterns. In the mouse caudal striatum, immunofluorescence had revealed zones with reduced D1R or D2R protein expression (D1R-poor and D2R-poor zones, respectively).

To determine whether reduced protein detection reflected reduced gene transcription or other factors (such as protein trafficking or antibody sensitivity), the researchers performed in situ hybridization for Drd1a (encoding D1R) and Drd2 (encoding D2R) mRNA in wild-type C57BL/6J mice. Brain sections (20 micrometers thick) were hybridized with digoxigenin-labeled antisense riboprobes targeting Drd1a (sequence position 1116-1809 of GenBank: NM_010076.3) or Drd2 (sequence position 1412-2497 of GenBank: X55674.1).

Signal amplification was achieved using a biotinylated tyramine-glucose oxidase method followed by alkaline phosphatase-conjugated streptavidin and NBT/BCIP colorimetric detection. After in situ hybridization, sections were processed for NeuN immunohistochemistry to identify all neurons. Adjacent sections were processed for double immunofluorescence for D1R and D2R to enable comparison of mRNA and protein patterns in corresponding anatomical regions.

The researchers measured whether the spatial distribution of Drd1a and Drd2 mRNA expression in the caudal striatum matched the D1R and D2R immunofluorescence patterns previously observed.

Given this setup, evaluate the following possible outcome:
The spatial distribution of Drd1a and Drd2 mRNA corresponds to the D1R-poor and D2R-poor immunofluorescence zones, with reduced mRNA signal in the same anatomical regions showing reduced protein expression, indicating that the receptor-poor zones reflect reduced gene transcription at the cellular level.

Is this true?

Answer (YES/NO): YES